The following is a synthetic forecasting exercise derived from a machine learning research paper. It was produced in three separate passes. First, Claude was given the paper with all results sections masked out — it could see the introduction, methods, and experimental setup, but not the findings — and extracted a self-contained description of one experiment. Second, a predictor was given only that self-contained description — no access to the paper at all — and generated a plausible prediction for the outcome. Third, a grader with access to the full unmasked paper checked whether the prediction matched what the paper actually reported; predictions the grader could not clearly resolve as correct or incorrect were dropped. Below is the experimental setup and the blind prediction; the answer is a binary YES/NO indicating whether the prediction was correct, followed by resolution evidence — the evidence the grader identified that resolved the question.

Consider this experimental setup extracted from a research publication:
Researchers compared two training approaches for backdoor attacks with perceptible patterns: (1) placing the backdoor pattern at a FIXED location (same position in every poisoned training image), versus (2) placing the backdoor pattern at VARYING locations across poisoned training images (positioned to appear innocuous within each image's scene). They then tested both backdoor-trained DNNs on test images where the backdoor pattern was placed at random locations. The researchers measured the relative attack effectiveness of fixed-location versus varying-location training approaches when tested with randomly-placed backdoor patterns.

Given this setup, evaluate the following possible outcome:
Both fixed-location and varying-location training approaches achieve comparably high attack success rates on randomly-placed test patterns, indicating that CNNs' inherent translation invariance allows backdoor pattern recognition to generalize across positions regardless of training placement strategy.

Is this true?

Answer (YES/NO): NO